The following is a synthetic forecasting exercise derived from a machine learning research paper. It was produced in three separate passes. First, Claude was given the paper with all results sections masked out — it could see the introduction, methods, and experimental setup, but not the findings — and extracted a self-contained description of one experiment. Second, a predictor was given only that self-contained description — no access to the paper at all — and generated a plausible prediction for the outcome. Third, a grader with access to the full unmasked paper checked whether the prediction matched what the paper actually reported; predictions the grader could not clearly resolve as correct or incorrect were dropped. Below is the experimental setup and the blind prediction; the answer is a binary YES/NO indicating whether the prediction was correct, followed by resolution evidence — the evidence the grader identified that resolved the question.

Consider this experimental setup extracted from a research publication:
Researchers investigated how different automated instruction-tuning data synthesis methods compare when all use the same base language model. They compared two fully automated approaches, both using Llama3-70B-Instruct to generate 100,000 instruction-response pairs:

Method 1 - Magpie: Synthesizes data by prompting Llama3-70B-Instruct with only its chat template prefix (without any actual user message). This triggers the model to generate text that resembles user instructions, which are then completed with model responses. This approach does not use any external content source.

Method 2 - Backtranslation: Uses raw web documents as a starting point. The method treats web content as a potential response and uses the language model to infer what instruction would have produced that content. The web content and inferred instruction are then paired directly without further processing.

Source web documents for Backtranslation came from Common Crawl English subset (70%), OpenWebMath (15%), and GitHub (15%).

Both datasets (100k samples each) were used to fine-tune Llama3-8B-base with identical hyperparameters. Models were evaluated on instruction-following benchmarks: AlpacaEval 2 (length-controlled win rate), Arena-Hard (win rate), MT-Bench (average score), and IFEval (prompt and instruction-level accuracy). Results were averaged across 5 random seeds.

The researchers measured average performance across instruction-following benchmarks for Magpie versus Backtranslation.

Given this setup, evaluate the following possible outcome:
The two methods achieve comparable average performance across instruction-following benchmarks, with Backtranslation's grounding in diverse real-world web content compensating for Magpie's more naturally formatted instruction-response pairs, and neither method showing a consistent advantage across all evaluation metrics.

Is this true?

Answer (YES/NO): NO